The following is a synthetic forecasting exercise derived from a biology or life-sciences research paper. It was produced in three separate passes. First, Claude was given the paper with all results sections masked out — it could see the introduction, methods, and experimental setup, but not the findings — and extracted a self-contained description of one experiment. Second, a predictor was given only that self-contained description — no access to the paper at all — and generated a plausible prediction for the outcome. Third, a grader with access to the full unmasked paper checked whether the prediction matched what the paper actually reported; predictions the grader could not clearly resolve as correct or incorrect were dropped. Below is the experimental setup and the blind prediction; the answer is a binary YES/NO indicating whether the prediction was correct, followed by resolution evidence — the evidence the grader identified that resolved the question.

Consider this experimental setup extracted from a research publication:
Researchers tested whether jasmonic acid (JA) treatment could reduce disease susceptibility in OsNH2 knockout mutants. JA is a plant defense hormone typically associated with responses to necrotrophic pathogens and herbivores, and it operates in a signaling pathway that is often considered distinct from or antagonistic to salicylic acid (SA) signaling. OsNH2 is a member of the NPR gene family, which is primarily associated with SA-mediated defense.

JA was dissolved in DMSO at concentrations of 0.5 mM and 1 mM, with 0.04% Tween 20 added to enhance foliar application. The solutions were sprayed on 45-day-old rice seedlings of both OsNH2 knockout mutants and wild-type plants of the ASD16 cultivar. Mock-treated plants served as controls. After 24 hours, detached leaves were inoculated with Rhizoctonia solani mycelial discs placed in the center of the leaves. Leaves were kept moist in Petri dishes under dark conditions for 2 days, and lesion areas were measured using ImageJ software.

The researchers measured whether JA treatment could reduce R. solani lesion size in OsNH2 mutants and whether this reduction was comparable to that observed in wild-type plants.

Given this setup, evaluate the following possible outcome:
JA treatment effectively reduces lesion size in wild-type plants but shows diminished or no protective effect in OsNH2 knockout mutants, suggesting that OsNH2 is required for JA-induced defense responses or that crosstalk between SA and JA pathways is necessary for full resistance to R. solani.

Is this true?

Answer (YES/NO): NO